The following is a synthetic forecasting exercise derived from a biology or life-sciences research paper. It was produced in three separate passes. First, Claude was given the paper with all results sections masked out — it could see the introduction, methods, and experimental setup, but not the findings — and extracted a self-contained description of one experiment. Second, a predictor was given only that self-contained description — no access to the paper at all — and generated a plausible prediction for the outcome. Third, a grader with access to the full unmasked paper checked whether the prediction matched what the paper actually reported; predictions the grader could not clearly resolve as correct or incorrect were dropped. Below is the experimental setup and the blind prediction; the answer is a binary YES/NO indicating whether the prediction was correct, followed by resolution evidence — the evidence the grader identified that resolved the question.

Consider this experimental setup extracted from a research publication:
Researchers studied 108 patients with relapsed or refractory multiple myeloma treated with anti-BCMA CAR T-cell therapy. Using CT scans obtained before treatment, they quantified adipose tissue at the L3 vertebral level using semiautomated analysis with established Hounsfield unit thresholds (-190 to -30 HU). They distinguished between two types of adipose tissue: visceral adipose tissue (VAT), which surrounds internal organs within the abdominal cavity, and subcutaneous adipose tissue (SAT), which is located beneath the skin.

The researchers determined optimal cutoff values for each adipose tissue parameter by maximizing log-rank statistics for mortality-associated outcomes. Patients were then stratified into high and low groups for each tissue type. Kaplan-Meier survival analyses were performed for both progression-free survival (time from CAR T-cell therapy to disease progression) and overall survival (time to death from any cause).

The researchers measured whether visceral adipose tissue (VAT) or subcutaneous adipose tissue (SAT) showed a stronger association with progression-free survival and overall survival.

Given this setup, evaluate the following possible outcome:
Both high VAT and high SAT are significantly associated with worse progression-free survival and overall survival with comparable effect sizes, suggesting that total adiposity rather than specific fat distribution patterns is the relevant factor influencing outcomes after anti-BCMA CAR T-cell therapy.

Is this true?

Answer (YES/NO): NO